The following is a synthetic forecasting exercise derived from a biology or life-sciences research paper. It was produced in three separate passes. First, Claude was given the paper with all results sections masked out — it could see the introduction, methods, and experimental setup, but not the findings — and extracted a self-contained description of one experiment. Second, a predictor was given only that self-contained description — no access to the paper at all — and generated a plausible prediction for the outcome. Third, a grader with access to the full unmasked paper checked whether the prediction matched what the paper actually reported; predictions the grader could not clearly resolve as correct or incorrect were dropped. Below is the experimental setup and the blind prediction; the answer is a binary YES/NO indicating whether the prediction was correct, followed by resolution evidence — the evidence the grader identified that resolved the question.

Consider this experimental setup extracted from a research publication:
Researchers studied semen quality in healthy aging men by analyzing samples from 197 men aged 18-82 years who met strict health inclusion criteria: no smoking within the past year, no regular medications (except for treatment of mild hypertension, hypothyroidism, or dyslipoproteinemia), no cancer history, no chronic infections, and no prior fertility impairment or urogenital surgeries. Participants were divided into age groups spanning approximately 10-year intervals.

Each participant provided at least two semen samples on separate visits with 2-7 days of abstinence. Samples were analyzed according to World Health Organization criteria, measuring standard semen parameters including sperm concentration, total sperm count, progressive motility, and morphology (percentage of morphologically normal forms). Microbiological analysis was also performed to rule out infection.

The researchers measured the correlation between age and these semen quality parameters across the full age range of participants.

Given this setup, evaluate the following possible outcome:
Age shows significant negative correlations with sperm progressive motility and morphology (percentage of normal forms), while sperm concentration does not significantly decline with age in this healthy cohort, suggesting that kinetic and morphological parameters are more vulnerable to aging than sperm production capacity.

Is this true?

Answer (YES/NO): NO